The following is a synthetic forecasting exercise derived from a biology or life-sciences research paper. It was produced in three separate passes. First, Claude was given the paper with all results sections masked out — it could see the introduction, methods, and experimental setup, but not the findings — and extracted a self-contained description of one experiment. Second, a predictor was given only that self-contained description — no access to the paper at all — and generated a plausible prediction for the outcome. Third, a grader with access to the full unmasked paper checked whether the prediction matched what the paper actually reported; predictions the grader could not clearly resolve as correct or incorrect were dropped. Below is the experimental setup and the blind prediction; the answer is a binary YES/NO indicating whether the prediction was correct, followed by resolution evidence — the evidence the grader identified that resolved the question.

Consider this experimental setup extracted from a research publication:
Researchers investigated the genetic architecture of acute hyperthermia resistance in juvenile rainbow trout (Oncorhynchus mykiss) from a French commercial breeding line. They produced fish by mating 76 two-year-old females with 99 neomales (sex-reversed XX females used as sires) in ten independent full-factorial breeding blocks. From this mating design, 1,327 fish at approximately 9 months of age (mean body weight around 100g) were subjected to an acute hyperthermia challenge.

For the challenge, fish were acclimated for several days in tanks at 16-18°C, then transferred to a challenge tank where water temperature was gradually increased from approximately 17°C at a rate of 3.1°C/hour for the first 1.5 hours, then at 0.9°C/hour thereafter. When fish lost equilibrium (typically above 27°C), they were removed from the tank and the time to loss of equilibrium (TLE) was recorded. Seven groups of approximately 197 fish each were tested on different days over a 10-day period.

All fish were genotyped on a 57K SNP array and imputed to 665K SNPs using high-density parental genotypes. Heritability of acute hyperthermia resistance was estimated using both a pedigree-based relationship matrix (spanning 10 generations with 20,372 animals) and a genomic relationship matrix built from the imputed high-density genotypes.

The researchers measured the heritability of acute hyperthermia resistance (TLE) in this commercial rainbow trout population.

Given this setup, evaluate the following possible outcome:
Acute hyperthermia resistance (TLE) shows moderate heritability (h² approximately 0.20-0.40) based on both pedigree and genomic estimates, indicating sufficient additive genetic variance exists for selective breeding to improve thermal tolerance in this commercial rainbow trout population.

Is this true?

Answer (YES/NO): YES